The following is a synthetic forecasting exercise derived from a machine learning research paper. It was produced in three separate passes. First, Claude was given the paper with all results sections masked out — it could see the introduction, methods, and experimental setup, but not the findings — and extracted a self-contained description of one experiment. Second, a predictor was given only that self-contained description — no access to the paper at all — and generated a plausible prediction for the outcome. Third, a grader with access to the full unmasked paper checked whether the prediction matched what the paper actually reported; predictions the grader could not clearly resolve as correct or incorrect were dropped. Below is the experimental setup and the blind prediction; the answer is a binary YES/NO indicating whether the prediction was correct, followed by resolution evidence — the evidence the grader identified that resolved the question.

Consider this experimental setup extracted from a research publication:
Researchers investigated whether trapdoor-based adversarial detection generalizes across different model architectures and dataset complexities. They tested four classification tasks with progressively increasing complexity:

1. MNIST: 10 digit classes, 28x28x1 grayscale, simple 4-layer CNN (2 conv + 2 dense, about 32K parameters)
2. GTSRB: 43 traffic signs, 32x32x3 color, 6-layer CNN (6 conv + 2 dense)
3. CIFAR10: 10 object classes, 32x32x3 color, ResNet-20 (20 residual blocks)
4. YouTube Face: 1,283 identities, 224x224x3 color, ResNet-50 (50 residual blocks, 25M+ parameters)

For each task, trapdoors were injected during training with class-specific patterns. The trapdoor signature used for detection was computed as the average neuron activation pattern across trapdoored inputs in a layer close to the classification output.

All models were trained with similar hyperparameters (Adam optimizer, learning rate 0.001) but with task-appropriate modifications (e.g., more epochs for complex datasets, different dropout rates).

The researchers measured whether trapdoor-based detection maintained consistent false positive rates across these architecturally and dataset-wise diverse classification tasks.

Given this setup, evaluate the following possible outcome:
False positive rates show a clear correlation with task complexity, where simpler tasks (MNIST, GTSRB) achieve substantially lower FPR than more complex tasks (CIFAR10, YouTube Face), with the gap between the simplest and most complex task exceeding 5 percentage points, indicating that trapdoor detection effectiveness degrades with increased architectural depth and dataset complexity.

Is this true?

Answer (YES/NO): NO